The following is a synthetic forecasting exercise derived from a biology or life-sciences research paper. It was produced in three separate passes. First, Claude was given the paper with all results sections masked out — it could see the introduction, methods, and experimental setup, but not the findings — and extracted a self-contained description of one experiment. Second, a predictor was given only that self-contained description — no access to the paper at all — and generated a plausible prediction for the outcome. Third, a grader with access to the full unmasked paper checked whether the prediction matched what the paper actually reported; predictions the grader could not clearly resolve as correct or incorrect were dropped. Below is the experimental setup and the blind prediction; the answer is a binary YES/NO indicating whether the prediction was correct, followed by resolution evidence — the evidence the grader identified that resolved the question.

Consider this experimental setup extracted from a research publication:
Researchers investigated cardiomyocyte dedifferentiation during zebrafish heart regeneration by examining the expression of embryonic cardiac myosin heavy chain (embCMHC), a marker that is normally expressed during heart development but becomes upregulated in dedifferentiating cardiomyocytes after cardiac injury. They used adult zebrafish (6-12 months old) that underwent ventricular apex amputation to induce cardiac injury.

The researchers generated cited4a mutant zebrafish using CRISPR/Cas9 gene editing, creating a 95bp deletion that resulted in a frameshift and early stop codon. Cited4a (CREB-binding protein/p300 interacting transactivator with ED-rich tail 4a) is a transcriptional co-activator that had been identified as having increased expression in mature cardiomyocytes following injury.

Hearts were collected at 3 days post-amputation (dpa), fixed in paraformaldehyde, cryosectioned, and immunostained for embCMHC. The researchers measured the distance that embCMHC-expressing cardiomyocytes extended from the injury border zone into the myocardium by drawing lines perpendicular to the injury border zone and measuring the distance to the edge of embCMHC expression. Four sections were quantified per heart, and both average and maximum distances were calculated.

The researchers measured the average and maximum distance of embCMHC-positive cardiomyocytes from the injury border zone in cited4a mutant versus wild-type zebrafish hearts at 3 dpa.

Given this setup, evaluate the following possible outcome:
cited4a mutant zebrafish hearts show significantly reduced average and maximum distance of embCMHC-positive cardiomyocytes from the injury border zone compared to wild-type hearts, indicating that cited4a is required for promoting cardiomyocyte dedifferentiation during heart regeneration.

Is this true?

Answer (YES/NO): NO